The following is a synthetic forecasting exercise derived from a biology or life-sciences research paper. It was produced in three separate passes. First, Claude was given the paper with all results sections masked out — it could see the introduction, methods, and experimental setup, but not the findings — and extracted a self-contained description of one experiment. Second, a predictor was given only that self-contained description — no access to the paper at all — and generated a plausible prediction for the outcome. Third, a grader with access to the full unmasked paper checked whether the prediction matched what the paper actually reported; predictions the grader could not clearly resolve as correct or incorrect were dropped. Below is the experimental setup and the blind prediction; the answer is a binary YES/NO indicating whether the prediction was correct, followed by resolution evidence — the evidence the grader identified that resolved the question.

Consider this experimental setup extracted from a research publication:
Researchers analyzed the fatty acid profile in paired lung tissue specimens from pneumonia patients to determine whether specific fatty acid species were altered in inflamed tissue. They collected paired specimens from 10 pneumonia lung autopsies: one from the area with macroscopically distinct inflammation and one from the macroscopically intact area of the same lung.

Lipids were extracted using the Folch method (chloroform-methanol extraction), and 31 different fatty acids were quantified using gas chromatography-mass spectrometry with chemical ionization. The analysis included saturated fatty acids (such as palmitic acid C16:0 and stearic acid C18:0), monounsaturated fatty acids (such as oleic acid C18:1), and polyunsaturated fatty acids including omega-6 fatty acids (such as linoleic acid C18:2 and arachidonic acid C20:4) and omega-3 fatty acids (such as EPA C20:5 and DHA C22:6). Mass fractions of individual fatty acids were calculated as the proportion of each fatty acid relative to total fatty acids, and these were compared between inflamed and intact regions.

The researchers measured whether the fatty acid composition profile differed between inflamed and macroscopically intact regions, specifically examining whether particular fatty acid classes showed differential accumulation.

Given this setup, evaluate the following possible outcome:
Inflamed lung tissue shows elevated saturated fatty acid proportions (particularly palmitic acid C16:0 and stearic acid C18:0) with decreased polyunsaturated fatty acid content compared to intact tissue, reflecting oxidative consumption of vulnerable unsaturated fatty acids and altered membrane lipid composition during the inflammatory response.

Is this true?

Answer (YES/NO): NO